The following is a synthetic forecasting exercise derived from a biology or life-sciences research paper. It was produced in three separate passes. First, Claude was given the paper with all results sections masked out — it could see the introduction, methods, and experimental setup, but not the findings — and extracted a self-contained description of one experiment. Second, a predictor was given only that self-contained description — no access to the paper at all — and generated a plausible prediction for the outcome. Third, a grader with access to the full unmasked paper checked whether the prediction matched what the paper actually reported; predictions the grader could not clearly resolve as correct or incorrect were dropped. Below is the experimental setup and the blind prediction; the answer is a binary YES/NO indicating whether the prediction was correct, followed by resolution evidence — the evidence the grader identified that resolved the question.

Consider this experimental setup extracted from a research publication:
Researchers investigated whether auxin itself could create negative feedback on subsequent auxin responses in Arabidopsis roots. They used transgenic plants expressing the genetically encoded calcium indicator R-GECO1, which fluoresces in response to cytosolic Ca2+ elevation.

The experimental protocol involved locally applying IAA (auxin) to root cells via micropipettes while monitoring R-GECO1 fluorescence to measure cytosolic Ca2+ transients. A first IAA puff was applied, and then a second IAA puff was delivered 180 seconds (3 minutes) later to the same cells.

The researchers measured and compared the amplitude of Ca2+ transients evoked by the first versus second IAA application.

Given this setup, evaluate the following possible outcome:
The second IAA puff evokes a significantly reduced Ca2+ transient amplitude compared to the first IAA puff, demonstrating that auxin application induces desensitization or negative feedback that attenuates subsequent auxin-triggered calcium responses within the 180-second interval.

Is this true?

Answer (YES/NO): YES